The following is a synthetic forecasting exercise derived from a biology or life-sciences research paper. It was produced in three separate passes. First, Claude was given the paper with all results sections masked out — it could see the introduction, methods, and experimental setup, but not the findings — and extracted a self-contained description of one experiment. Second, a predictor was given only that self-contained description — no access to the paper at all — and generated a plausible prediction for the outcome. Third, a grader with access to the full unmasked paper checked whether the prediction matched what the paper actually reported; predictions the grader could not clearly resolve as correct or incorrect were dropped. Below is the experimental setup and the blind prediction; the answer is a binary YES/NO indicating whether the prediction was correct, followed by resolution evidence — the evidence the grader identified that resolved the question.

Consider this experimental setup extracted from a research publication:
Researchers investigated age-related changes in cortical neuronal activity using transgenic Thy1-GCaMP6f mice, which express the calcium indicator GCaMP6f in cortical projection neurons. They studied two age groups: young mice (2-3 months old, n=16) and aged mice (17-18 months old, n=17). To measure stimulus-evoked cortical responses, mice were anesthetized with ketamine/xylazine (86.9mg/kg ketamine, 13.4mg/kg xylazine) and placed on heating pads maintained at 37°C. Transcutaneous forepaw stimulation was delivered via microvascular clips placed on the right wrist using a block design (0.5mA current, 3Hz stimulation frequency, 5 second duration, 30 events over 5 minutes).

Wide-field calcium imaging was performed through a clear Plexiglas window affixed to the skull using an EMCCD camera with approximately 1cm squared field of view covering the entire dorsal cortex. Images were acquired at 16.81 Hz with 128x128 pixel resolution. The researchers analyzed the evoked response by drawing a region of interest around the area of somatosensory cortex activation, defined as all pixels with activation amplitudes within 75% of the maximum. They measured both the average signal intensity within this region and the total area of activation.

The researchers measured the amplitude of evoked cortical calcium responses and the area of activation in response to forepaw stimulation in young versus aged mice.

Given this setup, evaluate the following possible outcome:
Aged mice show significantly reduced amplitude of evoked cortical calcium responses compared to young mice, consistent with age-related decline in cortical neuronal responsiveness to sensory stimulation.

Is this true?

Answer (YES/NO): NO